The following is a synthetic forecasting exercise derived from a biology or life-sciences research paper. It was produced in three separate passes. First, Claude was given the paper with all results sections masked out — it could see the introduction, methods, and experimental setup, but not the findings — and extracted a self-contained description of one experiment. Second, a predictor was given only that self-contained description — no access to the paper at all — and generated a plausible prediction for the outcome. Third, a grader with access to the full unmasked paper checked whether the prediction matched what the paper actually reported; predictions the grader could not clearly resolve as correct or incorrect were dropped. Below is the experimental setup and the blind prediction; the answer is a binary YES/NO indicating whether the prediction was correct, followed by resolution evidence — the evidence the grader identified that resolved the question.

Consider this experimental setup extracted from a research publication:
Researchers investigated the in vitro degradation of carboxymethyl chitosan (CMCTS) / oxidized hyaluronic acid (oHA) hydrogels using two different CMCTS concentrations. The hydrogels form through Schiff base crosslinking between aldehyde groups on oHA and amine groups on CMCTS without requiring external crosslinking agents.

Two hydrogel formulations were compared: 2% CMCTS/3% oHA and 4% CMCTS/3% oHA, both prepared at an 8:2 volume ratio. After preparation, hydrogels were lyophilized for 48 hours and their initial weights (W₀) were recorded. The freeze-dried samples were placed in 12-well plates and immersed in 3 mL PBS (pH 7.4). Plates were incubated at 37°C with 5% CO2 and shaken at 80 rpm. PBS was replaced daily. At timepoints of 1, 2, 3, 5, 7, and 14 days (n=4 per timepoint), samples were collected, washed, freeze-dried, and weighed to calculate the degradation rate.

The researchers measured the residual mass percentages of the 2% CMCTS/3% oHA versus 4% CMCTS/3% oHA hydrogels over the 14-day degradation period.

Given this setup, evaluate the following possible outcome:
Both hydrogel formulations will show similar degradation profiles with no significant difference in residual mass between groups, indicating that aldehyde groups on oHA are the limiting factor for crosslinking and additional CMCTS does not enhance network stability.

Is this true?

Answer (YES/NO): NO